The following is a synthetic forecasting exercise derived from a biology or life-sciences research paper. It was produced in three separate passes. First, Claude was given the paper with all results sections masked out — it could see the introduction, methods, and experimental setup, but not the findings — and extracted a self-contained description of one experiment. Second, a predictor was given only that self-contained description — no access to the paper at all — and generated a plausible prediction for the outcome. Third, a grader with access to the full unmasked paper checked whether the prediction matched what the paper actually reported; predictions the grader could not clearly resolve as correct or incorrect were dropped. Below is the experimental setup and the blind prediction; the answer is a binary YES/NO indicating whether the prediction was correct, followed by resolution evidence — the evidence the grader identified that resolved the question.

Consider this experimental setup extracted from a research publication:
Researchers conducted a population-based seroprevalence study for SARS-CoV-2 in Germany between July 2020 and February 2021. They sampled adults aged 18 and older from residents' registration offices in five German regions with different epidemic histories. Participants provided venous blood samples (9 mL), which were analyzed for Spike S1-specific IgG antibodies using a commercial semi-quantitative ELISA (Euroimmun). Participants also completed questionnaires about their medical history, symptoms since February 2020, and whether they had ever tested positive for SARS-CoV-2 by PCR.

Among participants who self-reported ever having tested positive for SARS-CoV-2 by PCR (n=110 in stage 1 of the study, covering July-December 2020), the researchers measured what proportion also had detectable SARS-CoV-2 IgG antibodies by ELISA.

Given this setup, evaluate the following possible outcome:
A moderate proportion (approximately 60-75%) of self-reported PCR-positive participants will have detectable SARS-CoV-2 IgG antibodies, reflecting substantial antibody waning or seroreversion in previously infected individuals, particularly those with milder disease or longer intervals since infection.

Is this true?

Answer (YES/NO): YES